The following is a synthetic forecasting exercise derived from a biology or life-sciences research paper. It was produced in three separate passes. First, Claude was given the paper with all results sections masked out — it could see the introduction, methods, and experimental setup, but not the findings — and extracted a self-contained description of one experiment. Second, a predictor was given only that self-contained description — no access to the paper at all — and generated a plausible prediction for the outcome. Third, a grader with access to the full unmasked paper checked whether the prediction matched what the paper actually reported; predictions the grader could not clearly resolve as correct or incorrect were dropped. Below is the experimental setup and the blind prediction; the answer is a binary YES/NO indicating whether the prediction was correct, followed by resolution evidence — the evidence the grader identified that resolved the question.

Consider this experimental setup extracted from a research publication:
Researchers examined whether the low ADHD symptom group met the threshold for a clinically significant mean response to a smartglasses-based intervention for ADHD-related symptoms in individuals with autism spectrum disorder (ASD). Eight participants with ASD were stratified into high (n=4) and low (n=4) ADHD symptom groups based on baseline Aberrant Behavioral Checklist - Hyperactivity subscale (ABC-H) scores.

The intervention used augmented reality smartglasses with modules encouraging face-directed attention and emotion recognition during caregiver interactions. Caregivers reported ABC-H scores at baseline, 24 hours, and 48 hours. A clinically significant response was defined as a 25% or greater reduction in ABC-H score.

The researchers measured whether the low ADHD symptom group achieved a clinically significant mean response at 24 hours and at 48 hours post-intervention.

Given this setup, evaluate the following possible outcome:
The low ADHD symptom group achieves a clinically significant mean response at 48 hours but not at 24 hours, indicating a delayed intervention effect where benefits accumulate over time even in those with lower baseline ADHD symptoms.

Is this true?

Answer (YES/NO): YES